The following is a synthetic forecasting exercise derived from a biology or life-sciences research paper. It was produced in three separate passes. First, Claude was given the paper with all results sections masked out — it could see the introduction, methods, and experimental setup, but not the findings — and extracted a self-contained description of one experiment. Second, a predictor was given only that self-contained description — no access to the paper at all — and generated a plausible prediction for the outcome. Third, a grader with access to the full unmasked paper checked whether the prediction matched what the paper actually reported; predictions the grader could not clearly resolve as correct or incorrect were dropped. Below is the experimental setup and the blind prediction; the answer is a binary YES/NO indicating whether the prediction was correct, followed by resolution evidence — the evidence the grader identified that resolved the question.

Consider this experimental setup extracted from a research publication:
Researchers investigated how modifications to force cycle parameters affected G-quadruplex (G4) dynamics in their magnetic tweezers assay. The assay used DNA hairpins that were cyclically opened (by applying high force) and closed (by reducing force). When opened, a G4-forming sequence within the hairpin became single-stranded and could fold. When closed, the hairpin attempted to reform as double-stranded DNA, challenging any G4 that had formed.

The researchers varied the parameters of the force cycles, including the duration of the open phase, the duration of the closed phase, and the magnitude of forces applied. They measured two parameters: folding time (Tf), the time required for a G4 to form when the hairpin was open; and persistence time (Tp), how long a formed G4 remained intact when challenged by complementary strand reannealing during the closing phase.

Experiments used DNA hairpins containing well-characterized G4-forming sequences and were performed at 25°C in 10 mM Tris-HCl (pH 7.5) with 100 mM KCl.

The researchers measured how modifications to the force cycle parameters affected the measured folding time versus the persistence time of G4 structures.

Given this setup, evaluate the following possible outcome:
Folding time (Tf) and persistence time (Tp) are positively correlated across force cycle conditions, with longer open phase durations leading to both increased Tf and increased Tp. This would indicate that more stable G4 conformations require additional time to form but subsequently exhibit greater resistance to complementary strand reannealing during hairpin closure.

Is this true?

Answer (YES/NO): NO